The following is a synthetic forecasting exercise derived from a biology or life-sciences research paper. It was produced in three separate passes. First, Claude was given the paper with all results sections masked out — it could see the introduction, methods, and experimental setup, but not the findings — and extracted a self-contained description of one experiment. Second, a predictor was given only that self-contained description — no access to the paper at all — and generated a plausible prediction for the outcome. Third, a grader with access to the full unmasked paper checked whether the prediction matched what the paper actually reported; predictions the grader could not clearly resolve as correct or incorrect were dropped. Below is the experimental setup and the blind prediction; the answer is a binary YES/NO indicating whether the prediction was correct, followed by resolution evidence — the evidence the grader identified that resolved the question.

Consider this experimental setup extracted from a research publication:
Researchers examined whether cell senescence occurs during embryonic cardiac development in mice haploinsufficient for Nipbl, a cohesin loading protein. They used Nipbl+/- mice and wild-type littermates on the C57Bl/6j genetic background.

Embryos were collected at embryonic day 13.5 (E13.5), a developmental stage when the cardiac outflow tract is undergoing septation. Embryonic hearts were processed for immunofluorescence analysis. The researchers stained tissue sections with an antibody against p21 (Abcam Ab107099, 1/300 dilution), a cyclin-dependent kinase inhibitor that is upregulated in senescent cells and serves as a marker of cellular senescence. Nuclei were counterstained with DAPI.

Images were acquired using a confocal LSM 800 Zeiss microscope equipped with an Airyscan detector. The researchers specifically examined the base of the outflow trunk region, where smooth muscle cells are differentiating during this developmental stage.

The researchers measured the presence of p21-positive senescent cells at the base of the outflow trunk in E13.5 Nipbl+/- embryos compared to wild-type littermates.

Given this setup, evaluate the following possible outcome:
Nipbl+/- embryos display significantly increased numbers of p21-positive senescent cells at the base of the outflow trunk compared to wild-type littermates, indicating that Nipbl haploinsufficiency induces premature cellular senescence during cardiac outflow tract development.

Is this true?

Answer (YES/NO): YES